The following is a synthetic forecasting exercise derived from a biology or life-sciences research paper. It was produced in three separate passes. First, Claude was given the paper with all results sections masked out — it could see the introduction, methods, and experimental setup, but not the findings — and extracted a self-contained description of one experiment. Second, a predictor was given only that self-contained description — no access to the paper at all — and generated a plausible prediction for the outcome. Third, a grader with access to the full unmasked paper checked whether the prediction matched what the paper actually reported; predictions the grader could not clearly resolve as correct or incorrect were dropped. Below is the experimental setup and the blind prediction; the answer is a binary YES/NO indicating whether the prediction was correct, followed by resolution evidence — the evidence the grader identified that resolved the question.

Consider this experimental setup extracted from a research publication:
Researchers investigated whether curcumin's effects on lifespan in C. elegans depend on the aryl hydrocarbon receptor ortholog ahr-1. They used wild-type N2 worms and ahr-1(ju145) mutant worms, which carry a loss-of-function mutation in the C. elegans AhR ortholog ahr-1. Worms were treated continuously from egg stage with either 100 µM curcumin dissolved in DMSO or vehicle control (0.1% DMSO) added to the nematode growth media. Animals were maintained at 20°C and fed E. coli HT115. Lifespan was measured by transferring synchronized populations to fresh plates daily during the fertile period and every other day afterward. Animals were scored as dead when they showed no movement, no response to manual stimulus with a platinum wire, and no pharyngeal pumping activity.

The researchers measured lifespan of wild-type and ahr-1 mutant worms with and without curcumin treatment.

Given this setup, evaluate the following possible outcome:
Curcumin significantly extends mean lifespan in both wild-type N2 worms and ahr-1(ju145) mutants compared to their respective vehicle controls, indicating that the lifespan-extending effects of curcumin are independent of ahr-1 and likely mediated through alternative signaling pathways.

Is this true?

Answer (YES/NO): NO